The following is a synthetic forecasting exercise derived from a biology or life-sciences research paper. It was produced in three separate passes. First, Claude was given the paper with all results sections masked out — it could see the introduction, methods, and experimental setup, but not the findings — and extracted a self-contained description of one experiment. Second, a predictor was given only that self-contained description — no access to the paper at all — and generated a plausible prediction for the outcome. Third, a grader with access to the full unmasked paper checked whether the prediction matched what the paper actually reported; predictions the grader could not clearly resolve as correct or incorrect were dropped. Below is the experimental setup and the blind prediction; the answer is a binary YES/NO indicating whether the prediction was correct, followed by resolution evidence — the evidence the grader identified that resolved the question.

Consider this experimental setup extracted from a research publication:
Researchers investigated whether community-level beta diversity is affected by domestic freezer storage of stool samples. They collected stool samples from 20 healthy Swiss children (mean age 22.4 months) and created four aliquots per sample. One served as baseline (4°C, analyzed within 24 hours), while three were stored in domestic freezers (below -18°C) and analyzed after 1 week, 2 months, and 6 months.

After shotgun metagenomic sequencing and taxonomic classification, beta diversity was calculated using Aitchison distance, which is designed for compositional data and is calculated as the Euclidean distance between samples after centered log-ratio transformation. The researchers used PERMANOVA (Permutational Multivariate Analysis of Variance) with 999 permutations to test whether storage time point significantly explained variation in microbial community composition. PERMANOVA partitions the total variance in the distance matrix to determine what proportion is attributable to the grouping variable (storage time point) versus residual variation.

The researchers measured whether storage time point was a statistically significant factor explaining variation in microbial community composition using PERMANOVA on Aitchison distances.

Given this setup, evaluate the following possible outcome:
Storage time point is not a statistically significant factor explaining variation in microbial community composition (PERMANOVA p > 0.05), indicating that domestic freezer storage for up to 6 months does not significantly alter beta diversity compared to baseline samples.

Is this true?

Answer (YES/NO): YES